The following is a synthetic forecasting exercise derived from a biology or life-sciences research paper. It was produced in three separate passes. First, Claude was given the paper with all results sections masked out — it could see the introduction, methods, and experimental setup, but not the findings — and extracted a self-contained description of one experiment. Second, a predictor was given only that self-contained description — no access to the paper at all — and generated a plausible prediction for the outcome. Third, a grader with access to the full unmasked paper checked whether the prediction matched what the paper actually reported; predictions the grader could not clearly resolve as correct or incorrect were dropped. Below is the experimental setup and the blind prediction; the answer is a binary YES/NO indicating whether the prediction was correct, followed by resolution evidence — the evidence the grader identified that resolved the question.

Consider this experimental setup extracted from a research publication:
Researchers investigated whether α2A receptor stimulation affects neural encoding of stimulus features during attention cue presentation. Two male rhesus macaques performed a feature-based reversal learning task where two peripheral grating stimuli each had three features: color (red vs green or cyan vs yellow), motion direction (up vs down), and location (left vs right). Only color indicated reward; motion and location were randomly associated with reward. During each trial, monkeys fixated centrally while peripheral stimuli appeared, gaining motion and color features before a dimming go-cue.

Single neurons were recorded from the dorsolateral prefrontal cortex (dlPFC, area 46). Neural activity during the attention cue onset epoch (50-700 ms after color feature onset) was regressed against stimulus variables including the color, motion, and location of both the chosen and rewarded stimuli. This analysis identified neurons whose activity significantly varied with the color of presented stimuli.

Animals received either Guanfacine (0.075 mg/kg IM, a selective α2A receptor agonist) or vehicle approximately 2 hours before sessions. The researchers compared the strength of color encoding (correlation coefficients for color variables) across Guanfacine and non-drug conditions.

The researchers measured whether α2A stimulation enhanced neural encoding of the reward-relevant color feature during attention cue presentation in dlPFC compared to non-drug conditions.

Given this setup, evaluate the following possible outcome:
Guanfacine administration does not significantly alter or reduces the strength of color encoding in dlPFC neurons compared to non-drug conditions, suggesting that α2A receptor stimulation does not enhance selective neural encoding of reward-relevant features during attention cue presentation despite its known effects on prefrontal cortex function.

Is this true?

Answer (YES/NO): YES